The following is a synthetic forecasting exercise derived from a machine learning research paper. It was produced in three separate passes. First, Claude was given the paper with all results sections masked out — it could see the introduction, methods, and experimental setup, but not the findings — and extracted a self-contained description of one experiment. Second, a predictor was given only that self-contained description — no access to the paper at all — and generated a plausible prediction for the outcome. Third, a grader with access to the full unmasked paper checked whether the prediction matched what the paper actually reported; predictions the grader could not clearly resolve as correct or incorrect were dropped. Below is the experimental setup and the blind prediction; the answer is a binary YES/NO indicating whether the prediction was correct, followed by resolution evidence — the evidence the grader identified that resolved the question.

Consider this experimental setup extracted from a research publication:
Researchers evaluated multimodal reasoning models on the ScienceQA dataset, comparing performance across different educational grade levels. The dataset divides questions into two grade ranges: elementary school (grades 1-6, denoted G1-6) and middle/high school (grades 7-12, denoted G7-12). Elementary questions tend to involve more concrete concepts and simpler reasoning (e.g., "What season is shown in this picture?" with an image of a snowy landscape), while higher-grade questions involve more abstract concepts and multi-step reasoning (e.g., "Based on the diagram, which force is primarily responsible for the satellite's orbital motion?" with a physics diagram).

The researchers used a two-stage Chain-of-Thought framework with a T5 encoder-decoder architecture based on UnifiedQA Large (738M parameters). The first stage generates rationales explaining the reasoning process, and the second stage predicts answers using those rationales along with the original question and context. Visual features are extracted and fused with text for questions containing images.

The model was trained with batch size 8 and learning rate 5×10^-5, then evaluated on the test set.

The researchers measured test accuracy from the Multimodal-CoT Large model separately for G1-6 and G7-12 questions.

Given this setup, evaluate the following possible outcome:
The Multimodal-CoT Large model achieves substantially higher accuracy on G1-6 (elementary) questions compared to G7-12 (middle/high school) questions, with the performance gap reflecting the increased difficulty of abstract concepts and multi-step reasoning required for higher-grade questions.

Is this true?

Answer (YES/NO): NO